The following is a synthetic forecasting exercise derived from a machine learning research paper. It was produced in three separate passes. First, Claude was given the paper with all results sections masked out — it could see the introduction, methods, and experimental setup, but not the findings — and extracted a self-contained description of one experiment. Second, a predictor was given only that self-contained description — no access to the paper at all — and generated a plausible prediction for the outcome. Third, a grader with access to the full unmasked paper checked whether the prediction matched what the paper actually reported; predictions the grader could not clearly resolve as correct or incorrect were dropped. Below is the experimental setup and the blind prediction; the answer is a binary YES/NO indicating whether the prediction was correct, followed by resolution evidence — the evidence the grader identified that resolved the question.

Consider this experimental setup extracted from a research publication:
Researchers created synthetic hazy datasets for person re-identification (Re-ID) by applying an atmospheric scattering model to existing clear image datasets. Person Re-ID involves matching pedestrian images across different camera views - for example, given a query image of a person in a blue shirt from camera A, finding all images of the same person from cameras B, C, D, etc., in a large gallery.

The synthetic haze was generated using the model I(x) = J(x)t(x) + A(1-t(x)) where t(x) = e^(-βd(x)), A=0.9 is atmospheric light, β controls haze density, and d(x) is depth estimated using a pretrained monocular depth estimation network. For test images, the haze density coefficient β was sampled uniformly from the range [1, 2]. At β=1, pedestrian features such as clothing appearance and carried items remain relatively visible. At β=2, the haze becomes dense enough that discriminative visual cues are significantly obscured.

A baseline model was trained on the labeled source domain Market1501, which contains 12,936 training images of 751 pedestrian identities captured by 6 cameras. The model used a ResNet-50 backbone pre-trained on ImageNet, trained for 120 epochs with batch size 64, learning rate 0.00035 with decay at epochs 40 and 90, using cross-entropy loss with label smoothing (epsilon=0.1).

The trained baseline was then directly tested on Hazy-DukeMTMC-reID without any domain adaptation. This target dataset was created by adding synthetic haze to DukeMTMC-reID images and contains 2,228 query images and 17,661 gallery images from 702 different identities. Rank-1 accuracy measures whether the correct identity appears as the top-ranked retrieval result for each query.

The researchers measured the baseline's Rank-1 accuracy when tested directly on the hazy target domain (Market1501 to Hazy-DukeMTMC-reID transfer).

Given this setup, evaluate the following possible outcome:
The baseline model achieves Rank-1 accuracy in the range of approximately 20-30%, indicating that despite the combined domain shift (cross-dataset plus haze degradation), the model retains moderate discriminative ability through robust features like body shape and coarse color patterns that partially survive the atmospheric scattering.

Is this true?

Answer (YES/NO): NO